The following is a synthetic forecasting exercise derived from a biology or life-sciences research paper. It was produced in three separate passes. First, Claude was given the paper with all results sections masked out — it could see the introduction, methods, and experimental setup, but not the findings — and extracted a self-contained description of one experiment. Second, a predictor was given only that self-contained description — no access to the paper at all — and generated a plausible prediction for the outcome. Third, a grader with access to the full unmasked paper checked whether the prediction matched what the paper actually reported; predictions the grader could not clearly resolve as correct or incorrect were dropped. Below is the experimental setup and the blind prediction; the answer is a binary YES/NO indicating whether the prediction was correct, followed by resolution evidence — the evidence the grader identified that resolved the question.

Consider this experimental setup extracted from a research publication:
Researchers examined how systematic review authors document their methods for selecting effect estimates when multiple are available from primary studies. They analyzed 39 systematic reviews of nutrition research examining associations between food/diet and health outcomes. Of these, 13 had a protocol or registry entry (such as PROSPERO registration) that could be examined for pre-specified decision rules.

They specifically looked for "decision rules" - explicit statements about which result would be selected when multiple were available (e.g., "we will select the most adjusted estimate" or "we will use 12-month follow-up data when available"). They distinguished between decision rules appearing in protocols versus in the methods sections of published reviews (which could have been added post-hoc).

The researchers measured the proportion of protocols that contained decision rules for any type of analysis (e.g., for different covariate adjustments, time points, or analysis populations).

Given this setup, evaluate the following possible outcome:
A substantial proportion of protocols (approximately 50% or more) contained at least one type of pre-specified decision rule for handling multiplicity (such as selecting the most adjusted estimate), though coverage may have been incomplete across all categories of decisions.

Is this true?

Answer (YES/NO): NO